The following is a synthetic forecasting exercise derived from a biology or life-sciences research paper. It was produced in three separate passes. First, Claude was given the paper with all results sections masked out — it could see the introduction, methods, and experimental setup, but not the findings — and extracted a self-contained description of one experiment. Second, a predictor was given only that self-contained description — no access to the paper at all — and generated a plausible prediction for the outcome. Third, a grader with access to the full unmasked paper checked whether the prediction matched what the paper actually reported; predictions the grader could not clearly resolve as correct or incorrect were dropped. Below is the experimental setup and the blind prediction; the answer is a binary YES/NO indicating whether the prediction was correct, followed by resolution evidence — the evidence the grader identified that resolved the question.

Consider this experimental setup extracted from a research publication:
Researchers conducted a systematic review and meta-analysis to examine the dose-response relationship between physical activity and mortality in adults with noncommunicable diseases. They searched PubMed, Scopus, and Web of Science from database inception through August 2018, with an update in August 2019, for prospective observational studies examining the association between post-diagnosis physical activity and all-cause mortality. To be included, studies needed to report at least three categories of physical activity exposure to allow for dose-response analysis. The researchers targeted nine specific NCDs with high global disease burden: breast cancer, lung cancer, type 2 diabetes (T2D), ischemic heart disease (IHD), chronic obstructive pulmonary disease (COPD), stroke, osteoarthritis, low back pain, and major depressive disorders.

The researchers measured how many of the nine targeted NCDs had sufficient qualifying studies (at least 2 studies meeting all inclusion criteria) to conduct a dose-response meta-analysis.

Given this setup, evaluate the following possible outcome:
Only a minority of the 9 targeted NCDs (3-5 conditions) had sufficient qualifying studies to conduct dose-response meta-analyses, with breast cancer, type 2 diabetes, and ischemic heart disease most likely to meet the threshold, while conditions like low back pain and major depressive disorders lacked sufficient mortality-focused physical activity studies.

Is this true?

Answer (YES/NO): YES